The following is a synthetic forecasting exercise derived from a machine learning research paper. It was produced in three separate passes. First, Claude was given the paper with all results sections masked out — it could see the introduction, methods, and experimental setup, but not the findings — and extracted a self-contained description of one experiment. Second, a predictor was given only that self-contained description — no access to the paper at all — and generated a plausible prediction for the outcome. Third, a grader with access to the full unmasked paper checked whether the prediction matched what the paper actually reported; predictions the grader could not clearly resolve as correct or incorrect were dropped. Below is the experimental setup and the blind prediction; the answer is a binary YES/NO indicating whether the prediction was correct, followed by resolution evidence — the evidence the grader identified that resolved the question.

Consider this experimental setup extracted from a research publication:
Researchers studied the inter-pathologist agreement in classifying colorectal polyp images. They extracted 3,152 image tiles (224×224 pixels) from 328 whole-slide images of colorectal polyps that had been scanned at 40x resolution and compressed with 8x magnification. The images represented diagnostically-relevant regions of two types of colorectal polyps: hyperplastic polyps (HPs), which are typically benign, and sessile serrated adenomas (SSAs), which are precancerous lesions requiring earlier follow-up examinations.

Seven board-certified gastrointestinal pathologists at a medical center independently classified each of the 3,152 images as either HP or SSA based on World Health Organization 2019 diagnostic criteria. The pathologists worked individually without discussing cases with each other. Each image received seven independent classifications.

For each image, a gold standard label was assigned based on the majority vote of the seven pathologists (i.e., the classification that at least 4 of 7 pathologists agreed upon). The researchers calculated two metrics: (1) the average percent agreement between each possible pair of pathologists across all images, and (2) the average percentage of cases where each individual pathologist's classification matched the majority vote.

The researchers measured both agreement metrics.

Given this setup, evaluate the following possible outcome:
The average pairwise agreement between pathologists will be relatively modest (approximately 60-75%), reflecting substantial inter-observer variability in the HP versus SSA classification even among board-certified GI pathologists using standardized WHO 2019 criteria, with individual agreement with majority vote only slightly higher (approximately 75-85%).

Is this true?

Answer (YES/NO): YES